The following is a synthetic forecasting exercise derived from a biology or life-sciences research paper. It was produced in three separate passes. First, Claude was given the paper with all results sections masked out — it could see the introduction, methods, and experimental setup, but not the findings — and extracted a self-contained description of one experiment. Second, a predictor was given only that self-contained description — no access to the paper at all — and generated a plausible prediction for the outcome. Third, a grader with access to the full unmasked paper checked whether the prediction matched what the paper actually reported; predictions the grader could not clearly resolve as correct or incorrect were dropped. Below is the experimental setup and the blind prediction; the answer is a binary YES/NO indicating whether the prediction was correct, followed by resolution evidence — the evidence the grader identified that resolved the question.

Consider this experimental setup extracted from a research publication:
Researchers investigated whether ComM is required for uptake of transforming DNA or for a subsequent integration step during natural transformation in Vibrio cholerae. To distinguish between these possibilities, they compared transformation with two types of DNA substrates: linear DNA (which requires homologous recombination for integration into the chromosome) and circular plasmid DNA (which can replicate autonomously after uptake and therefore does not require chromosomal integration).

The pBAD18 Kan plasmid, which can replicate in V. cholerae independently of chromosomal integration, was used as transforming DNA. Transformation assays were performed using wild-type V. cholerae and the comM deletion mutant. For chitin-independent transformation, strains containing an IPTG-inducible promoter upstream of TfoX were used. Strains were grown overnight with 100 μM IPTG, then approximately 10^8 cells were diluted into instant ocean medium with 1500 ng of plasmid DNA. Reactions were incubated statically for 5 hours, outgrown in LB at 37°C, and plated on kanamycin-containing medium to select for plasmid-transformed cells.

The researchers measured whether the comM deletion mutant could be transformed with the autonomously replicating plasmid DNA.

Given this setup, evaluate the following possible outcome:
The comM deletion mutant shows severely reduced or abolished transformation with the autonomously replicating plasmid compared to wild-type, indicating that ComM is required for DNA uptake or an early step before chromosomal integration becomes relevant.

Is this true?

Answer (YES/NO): NO